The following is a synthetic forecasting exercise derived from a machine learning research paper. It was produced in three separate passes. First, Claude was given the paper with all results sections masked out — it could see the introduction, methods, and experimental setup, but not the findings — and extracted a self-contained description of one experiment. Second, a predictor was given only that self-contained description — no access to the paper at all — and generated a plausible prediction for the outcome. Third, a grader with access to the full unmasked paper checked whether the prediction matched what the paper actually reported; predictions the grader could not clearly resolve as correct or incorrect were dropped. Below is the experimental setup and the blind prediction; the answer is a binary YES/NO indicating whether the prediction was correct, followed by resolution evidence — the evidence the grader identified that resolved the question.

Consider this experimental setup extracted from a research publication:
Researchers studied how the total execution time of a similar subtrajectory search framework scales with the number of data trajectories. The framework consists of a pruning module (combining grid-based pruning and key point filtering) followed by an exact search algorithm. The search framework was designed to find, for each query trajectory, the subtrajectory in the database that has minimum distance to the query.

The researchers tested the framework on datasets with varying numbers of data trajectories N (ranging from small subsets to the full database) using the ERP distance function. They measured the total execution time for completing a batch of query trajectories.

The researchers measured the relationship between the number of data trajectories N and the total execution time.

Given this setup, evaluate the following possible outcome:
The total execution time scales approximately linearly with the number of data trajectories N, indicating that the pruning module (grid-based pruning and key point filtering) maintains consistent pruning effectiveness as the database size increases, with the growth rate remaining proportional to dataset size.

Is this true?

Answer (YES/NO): YES